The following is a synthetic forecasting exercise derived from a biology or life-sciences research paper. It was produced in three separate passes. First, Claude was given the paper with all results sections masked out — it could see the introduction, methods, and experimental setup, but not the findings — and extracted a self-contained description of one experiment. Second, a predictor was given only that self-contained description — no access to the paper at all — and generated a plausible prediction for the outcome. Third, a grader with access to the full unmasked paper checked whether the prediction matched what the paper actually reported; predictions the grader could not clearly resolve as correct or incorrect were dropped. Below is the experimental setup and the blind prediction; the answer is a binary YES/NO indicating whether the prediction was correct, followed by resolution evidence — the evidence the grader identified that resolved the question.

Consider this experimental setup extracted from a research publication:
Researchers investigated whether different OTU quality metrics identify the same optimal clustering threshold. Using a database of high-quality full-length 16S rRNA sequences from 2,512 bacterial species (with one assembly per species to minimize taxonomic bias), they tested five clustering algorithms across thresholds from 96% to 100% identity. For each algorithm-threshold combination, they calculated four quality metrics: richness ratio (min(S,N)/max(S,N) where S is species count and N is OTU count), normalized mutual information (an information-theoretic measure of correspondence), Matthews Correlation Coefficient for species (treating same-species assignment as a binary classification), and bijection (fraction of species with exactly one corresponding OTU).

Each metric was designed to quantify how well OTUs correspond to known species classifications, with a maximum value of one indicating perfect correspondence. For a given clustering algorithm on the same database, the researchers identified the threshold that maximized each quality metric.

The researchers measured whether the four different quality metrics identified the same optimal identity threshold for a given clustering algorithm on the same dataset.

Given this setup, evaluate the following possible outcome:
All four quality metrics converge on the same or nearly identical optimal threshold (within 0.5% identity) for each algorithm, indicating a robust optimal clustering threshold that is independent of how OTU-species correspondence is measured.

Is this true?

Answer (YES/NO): NO